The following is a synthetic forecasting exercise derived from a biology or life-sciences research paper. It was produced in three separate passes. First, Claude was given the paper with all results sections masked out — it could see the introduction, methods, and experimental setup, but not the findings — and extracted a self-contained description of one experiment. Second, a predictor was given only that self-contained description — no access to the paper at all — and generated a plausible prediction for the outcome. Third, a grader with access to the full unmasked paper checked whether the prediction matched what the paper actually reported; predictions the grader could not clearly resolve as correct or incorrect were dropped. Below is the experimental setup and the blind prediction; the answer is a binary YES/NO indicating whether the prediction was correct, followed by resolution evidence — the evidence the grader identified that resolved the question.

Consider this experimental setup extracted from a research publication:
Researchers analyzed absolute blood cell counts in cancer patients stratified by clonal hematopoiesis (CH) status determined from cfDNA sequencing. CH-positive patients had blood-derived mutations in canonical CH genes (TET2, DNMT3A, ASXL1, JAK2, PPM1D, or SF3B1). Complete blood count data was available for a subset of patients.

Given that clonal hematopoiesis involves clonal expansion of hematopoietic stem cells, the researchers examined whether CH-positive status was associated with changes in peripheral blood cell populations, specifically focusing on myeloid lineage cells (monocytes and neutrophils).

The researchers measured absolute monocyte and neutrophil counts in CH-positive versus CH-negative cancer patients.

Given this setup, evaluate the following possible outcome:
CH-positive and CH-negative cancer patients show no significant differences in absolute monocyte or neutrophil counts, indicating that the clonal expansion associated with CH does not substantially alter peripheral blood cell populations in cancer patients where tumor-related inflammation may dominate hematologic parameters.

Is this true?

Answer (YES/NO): NO